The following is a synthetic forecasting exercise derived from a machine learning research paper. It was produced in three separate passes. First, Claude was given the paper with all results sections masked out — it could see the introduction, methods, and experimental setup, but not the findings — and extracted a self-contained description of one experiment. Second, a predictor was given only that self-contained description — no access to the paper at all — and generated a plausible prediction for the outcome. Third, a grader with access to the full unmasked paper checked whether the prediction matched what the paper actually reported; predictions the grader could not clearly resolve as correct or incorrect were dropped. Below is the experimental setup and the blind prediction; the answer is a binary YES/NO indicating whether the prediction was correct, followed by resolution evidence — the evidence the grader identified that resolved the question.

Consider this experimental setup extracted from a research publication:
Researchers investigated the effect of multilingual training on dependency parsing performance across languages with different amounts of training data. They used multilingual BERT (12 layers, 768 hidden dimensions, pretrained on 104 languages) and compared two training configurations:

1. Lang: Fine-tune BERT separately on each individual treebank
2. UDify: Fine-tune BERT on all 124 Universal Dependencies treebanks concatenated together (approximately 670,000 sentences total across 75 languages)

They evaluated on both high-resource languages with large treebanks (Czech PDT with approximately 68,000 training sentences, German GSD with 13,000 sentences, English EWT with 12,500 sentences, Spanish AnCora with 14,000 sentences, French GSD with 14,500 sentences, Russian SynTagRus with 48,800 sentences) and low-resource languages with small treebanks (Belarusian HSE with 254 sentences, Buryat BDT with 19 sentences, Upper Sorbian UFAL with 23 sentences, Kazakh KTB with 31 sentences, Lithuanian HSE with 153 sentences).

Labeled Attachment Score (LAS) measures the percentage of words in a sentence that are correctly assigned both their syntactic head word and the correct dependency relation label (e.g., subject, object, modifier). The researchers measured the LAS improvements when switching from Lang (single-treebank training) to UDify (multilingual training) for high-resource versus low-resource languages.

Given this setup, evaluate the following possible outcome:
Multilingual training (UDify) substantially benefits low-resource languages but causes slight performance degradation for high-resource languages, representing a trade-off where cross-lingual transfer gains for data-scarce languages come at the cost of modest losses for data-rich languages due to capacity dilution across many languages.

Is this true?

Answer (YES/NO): NO